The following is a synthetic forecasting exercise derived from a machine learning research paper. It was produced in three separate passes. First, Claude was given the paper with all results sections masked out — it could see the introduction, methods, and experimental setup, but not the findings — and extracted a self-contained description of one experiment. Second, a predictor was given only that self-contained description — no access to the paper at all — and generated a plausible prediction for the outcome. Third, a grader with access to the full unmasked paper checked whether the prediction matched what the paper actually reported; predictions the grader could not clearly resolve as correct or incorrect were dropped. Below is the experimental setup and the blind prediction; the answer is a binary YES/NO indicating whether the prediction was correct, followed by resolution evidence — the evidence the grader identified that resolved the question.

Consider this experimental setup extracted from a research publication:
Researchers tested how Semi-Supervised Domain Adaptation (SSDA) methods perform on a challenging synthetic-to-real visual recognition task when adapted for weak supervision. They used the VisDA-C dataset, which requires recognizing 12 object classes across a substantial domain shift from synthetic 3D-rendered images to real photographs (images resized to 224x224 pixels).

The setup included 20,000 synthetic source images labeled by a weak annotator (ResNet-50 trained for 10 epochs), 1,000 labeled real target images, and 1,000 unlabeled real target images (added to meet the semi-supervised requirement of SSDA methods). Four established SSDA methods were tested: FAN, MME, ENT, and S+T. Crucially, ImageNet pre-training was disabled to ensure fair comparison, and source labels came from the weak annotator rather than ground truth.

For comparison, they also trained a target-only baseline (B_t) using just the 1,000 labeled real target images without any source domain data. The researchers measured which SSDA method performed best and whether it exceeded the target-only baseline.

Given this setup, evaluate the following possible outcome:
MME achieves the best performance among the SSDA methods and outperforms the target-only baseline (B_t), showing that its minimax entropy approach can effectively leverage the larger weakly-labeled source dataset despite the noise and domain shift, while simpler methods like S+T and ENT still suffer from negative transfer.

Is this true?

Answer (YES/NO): NO